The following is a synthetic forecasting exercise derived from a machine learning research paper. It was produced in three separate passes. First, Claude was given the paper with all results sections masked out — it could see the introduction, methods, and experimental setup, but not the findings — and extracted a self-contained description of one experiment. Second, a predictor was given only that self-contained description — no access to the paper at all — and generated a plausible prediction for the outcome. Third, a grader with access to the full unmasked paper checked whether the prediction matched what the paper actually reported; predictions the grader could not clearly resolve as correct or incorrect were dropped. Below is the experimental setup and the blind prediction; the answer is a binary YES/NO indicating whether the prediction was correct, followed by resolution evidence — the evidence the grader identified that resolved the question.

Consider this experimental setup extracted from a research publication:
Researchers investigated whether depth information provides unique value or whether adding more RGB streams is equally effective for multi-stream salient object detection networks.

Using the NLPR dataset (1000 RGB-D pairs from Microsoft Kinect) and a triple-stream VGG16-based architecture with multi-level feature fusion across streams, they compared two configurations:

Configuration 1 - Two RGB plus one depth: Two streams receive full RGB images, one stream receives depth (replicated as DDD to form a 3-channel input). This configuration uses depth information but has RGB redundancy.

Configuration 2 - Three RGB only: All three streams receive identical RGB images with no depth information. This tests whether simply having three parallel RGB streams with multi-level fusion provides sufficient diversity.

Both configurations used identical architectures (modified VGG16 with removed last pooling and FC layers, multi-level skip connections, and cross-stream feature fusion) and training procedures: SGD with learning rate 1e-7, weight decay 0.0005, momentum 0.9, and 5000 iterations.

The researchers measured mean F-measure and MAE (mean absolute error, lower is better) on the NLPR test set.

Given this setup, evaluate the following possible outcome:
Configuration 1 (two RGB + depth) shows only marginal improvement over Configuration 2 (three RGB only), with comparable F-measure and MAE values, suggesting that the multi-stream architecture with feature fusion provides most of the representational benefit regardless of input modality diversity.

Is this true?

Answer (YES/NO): NO